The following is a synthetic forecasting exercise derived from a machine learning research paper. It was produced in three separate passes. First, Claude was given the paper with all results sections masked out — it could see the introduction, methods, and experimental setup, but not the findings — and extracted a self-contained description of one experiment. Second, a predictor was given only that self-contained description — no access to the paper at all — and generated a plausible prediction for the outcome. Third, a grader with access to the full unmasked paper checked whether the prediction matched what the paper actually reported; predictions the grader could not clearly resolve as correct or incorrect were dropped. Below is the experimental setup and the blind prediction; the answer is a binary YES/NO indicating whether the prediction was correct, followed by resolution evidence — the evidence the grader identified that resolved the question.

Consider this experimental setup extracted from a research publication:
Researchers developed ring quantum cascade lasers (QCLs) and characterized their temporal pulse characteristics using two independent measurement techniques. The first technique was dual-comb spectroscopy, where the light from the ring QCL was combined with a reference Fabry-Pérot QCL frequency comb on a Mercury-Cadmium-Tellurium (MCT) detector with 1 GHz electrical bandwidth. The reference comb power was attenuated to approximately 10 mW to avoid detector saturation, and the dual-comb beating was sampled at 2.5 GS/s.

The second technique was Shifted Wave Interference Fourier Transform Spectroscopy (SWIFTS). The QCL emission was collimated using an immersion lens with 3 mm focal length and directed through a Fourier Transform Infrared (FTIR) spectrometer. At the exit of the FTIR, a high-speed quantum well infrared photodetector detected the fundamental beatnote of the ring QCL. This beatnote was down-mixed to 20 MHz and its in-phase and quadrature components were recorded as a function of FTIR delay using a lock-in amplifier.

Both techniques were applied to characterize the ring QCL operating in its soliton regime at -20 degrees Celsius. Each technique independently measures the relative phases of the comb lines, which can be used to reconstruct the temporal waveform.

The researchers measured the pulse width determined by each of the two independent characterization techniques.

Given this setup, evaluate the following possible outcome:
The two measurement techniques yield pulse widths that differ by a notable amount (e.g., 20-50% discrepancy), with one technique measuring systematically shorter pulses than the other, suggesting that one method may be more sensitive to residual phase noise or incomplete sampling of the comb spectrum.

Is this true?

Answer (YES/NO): NO